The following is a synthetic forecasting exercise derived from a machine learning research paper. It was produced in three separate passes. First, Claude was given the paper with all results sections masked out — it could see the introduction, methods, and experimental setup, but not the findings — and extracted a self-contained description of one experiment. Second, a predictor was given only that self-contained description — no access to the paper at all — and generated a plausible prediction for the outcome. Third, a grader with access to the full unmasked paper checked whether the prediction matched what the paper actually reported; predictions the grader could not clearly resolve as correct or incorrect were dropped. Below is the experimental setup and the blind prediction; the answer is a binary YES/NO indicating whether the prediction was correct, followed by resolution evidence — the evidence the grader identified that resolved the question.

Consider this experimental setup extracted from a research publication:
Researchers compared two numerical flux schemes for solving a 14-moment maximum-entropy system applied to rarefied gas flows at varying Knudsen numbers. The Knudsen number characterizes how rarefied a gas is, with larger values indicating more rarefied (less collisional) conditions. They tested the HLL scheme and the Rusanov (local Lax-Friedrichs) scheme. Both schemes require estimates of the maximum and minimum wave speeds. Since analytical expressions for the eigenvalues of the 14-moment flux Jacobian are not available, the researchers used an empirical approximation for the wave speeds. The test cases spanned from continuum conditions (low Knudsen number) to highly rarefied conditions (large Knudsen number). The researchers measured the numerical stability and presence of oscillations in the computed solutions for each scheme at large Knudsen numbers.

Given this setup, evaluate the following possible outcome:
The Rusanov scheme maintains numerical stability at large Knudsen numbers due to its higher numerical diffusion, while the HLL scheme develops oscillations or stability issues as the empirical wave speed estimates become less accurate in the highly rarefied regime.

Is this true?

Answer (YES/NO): YES